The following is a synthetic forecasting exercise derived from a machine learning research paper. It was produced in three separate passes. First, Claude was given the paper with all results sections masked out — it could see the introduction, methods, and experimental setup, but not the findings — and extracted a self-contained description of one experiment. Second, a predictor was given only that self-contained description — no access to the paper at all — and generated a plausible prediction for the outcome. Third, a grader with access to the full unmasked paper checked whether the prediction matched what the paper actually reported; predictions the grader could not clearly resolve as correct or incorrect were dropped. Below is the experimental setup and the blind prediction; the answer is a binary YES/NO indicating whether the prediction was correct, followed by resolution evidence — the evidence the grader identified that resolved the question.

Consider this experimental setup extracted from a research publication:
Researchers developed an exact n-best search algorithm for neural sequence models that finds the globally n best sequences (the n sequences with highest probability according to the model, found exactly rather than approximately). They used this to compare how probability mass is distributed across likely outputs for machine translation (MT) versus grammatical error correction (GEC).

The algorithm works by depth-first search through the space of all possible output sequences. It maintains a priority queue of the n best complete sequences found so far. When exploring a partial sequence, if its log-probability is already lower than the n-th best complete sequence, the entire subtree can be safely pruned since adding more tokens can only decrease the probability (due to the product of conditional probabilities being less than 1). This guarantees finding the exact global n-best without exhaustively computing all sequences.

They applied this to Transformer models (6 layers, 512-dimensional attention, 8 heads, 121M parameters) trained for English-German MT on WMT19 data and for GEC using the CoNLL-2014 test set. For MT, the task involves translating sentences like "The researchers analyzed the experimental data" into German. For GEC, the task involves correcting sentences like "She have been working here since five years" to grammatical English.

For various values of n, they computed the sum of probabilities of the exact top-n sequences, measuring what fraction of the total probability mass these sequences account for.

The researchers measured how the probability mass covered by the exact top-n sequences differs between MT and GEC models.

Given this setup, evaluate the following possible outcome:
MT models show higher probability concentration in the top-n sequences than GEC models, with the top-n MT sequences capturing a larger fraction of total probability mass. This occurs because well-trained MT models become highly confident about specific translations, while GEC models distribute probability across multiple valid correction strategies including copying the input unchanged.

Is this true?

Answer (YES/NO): NO